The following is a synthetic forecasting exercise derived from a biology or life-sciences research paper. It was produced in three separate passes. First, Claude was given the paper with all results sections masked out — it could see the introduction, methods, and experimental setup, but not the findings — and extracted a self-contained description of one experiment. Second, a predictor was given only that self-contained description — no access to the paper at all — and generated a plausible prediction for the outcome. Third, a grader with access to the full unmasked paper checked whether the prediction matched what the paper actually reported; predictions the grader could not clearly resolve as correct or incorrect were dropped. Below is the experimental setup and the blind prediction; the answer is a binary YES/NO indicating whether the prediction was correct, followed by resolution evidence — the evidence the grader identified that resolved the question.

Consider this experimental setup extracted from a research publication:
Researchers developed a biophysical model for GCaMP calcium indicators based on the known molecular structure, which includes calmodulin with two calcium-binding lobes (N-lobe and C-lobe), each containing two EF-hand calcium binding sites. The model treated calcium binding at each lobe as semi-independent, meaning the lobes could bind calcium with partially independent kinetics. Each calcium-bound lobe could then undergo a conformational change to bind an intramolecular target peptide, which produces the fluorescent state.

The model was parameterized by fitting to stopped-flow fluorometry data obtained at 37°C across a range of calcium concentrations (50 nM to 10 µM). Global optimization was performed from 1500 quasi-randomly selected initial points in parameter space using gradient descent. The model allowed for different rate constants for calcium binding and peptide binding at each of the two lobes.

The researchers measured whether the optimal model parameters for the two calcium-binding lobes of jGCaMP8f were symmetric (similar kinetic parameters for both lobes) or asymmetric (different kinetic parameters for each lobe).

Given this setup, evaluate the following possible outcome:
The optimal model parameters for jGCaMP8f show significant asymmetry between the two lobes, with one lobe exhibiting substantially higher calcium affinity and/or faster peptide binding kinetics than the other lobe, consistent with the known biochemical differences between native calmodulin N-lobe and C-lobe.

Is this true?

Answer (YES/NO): YES